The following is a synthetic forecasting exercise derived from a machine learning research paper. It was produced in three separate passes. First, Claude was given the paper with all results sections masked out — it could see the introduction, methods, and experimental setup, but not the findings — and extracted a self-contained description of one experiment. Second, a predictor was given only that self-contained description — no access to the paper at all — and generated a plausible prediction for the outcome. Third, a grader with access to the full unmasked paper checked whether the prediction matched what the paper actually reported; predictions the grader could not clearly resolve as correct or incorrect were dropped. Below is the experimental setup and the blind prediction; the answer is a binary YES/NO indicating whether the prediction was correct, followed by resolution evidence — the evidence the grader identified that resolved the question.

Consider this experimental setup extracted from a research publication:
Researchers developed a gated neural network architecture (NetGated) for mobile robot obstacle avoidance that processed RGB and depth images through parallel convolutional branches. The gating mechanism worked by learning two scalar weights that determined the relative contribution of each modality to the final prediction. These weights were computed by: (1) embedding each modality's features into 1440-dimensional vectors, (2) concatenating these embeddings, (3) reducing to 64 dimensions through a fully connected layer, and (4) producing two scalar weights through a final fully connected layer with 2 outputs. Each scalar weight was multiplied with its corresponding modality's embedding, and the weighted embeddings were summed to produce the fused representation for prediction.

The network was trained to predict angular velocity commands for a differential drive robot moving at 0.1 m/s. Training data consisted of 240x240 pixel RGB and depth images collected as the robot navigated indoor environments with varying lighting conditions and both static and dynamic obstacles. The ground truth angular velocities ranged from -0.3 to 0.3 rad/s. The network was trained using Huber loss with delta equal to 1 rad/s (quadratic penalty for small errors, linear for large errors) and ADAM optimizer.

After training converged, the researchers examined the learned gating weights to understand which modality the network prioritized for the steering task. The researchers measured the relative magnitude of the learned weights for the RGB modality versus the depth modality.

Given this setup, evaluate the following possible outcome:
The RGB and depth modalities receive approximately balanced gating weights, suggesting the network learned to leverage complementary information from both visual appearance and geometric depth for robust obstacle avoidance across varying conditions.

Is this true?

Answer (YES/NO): NO